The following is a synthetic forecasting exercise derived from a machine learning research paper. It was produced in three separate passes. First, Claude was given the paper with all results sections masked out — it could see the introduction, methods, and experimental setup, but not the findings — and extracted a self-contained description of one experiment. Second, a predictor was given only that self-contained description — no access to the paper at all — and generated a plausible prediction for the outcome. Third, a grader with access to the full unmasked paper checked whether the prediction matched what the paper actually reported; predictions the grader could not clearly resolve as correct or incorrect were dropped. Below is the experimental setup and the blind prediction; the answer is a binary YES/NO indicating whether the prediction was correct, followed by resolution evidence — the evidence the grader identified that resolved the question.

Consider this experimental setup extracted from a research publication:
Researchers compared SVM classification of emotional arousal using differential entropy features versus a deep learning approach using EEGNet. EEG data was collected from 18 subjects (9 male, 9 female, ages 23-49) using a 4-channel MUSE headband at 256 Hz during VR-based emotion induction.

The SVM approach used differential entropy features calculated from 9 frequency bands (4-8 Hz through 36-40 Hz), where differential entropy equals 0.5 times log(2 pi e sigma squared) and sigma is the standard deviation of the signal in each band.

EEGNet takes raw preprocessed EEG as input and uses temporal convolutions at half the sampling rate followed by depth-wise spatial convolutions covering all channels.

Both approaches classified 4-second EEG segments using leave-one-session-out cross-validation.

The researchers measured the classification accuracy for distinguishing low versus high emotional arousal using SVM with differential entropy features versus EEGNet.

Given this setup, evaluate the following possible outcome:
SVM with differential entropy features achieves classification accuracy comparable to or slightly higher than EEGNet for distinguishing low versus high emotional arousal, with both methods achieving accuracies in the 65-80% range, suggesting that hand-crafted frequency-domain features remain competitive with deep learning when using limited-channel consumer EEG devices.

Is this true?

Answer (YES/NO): NO